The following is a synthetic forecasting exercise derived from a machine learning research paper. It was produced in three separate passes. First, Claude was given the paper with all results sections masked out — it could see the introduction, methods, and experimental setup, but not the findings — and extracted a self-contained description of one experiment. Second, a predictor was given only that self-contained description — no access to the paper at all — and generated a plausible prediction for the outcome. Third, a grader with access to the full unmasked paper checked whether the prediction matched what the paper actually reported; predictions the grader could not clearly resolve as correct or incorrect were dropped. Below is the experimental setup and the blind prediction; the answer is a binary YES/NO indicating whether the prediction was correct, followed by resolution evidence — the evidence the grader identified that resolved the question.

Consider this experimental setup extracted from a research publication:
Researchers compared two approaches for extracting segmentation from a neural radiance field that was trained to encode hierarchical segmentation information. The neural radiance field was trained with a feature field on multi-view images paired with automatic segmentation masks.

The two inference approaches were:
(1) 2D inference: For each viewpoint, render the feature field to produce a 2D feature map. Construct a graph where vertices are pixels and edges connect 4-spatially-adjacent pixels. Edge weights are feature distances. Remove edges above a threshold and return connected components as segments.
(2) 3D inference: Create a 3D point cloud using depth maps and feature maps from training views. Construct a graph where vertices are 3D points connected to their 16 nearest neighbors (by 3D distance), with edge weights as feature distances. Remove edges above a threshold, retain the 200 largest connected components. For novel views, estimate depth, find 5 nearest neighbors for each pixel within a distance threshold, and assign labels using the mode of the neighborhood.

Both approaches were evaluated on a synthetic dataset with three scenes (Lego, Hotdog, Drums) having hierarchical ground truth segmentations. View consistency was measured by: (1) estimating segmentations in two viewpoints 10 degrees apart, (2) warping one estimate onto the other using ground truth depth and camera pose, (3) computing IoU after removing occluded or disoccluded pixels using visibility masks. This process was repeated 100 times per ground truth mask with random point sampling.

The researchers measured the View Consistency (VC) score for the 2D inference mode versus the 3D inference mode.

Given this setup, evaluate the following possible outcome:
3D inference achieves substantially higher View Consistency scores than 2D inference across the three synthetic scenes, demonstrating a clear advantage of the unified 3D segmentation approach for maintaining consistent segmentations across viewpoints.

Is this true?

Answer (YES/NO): YES